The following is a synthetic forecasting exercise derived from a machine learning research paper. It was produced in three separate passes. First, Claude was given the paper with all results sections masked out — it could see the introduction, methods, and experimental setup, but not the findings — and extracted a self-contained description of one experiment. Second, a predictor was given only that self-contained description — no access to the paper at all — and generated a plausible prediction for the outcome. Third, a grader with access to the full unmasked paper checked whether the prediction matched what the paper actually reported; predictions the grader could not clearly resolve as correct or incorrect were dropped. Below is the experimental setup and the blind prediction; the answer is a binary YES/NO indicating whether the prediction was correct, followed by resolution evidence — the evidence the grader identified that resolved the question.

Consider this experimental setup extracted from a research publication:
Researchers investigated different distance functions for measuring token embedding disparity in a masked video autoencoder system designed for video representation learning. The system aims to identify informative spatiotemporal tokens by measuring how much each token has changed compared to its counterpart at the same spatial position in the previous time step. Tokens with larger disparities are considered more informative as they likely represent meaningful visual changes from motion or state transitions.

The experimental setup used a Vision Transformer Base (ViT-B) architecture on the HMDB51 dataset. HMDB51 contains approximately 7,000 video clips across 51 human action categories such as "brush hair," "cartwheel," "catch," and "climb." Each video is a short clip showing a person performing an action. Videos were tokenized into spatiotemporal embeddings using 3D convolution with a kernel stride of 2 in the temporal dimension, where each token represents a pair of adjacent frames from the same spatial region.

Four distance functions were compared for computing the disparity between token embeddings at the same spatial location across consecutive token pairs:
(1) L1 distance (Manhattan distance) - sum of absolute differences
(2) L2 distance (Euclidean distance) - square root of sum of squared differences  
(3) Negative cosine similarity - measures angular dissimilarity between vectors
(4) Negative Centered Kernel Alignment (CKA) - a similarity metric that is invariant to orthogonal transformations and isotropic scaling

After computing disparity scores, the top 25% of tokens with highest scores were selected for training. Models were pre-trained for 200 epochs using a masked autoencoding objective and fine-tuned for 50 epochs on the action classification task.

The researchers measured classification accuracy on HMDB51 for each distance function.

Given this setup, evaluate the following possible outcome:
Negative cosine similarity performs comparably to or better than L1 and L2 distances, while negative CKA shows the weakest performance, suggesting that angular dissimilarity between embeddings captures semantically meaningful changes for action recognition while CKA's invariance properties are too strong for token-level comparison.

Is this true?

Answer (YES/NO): NO